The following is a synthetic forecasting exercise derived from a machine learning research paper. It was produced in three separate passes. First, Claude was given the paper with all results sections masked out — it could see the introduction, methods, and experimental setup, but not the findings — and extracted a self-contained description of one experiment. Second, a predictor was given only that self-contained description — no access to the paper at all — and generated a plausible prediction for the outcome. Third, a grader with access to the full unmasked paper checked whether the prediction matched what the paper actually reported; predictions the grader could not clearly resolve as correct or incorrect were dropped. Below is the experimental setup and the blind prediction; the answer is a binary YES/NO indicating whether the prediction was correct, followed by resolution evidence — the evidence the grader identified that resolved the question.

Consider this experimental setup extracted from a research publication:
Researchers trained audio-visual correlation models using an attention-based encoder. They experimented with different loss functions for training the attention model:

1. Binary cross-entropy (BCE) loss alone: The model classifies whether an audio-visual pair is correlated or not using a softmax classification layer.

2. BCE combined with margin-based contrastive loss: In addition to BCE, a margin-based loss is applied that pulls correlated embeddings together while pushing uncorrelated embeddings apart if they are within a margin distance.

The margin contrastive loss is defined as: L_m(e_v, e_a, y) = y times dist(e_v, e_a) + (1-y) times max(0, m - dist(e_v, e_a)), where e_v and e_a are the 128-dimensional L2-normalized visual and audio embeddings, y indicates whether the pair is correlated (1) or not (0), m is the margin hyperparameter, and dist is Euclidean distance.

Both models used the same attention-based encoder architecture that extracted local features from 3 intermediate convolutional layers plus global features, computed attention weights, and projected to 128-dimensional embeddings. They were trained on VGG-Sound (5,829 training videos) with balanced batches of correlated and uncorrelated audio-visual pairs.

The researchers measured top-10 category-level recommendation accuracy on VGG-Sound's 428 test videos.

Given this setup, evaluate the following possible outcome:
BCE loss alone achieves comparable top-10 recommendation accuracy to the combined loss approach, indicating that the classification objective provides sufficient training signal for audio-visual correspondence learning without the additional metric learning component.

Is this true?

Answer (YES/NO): NO